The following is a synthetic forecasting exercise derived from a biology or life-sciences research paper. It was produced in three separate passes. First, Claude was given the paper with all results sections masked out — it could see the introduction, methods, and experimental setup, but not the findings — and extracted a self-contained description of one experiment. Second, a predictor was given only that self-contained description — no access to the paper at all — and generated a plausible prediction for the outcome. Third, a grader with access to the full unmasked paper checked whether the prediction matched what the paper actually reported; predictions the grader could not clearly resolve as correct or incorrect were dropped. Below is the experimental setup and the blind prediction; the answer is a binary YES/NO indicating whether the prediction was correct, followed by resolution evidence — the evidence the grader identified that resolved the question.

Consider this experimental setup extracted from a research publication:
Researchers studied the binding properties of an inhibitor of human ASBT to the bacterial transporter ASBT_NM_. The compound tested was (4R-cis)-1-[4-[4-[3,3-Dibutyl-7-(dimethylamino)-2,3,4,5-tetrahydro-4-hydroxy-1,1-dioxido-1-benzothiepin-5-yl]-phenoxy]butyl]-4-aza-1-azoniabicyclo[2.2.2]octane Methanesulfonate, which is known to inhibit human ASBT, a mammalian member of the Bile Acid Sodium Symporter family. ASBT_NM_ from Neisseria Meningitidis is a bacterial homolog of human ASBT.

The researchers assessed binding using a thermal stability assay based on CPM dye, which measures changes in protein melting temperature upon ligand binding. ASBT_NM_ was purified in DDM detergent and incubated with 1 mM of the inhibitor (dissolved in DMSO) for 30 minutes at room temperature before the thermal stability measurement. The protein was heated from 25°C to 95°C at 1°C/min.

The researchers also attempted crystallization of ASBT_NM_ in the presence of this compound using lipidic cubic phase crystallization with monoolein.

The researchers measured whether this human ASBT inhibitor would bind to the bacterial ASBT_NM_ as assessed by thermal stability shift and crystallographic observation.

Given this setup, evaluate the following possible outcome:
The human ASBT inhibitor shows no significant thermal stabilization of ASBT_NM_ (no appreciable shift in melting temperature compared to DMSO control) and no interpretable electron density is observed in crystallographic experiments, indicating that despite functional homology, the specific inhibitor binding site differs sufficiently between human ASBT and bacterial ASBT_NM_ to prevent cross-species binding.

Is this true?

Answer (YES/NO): YES